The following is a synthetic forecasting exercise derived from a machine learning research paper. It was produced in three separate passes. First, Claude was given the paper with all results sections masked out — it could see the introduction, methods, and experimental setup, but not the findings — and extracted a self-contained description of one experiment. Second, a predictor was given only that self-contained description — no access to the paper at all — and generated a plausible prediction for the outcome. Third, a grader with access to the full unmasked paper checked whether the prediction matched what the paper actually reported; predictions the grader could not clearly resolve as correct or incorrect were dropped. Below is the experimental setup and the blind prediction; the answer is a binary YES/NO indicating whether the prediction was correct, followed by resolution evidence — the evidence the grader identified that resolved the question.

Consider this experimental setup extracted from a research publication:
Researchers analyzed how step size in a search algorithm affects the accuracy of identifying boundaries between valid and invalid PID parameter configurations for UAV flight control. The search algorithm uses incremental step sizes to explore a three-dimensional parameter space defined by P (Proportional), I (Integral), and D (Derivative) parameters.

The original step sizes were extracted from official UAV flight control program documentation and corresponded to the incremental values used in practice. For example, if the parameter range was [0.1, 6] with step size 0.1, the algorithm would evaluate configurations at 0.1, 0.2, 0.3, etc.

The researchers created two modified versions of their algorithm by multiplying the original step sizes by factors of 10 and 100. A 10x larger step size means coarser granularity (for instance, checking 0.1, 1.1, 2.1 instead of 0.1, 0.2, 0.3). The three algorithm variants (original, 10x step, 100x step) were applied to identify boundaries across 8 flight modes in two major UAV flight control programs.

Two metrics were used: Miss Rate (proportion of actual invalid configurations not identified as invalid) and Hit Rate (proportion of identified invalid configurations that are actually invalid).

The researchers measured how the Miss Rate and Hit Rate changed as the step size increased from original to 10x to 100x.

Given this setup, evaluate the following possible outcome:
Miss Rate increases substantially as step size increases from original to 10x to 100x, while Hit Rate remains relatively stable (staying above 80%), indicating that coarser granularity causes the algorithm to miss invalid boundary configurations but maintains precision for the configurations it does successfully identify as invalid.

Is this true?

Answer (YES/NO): NO